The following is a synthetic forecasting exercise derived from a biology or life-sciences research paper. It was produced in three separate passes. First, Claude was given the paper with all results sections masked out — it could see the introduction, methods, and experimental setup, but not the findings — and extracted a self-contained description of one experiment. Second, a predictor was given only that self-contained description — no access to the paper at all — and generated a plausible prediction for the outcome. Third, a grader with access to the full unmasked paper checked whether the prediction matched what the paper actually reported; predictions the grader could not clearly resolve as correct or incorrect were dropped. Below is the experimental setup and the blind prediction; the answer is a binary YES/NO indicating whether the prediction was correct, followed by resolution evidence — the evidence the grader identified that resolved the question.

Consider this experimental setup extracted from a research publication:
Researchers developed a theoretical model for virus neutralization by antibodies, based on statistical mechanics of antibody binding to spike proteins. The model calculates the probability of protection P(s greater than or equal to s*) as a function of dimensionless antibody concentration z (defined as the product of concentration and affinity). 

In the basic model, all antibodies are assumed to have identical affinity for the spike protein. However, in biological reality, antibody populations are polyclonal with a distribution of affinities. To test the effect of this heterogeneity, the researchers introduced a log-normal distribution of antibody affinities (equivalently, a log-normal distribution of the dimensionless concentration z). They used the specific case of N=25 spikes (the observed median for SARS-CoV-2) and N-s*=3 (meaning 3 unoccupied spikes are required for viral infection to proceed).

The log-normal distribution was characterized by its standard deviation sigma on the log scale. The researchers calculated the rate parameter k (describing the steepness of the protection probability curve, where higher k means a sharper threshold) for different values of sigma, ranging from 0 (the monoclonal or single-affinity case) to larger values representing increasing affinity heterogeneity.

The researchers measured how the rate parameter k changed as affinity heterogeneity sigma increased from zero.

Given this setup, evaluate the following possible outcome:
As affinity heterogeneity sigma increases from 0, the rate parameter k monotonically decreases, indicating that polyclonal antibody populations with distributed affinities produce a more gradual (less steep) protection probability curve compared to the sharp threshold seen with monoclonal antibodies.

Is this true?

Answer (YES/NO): YES